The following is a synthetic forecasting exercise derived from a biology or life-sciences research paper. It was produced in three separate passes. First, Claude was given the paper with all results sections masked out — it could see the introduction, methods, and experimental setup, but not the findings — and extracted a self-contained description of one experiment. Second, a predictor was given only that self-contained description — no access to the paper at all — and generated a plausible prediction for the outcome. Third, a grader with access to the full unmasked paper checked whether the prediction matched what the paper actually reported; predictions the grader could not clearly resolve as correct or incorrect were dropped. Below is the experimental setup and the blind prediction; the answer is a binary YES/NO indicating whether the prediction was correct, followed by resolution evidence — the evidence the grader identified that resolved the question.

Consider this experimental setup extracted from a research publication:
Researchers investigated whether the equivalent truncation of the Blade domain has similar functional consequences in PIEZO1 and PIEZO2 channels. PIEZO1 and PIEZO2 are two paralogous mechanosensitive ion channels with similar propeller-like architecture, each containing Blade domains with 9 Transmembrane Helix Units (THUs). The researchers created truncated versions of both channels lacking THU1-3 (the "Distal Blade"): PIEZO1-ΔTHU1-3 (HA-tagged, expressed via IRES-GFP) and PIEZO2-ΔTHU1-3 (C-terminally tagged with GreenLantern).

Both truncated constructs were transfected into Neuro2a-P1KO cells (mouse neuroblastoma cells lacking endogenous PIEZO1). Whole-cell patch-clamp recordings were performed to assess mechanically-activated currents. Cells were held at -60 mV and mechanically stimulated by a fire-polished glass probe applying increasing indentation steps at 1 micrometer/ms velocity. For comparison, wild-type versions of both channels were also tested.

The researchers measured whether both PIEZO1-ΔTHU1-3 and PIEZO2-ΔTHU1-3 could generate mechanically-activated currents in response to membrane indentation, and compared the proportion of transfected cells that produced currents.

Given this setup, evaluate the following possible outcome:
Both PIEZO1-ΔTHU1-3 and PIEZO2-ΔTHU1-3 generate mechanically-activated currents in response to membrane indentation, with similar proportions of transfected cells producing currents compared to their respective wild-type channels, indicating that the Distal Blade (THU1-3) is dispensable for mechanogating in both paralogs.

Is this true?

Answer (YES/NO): NO